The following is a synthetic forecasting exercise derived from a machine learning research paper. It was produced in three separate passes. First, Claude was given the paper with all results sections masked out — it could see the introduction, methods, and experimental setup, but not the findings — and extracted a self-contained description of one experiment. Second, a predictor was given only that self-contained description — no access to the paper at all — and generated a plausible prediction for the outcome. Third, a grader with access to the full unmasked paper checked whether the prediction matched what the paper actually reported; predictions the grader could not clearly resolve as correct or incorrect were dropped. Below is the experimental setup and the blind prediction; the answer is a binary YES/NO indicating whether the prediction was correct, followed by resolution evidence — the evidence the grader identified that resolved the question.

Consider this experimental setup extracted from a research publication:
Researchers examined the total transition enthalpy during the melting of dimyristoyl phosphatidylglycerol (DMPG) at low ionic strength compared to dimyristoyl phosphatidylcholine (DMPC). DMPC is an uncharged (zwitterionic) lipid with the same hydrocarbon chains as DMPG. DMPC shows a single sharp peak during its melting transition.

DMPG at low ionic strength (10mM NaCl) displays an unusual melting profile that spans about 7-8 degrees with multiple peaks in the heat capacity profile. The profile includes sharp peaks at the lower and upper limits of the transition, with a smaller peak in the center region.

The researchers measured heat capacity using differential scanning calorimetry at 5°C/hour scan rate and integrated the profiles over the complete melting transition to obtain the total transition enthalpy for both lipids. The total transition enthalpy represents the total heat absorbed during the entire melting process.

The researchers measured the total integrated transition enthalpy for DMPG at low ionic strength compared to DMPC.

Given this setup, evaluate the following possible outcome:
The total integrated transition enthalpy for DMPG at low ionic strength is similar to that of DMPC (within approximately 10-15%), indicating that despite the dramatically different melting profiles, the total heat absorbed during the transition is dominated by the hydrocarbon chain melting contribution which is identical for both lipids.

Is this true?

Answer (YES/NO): YES